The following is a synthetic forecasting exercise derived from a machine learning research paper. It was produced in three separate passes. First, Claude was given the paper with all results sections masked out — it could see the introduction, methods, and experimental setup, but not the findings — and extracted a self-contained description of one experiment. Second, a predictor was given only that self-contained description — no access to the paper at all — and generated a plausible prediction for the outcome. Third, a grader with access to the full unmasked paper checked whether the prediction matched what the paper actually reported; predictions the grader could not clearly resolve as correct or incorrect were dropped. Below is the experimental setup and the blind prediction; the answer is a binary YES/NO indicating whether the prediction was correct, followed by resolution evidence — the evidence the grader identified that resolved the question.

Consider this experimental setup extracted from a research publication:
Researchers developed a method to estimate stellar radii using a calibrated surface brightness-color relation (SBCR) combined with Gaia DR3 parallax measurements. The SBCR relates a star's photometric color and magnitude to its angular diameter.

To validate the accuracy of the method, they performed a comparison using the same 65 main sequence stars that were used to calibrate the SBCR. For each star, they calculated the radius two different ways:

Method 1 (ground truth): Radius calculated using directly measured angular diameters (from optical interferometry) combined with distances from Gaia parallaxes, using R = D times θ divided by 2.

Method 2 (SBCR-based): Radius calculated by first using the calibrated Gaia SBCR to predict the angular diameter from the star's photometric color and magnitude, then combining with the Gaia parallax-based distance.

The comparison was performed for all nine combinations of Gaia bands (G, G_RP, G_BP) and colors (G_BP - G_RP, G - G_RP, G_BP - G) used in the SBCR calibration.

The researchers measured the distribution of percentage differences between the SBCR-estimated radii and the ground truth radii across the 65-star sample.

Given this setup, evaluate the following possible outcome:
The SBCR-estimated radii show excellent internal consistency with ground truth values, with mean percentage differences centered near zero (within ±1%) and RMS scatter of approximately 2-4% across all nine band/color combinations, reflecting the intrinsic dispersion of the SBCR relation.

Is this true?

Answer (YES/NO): NO